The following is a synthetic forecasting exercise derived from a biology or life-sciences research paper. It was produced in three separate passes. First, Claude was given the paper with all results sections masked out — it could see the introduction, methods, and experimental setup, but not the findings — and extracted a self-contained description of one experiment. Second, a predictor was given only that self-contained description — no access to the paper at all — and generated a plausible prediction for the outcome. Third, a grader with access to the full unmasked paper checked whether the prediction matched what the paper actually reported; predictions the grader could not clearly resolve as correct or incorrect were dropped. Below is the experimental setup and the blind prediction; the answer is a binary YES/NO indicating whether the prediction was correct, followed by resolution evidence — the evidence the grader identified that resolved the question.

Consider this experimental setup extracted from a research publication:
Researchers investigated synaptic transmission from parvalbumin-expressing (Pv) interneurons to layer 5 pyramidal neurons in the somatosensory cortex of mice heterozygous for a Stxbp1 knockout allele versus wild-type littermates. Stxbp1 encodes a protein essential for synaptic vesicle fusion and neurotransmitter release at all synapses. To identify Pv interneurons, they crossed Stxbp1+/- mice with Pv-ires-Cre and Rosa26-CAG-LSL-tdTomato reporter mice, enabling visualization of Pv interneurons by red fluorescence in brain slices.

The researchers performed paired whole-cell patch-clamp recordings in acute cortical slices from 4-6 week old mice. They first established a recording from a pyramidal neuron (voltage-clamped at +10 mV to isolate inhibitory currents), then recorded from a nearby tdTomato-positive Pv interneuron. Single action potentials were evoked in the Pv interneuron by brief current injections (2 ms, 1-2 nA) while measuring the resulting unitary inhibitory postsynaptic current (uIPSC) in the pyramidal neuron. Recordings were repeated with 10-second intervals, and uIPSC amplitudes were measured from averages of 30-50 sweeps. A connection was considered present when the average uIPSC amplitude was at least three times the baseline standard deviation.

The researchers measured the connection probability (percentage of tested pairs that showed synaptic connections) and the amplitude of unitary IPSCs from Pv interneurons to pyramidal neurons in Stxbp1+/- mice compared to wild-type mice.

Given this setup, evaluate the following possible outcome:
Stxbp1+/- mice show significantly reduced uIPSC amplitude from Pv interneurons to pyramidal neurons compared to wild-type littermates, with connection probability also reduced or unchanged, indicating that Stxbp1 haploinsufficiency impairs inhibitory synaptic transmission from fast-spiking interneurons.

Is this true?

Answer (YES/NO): YES